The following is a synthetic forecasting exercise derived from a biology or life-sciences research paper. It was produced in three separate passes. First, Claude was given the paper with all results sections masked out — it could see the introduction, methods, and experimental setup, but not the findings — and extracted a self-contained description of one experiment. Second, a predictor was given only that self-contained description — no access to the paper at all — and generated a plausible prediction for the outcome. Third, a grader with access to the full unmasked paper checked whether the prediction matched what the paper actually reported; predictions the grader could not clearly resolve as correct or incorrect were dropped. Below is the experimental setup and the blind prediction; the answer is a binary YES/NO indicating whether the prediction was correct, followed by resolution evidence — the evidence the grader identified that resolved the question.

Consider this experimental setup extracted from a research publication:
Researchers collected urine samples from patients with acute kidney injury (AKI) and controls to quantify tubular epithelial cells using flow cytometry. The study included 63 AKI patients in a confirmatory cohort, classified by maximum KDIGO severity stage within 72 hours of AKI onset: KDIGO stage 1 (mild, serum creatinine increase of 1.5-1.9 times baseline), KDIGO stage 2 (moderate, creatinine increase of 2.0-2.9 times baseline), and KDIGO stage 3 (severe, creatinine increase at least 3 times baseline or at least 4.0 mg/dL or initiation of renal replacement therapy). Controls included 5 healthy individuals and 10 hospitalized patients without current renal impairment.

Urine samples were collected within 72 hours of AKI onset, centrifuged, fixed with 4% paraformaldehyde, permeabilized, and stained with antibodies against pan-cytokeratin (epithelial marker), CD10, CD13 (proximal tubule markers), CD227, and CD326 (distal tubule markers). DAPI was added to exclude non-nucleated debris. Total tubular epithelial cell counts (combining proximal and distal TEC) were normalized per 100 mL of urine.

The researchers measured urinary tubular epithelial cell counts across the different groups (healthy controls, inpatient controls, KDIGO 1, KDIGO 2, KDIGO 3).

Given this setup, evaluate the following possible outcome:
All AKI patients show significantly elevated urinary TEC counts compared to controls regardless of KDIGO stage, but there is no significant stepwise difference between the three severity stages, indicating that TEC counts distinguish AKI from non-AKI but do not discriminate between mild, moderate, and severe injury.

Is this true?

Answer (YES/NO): NO